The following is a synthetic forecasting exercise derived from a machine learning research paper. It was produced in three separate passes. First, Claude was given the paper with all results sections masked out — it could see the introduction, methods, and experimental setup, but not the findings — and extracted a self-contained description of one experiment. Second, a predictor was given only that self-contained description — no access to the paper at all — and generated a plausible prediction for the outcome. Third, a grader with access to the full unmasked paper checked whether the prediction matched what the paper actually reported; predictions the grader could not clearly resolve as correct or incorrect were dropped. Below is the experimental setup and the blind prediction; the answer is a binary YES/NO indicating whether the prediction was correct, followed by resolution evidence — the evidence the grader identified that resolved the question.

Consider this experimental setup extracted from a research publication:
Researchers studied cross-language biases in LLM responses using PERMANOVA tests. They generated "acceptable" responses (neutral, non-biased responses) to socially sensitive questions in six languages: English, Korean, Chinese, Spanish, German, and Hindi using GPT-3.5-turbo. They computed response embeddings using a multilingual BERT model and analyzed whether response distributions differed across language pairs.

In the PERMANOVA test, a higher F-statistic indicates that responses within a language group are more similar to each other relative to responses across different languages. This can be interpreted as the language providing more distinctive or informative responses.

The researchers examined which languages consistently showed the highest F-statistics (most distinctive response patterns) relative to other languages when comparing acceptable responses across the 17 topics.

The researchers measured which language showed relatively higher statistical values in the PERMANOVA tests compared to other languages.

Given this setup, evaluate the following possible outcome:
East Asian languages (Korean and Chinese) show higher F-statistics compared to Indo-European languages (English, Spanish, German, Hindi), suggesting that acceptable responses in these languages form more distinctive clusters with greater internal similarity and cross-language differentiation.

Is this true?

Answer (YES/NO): NO